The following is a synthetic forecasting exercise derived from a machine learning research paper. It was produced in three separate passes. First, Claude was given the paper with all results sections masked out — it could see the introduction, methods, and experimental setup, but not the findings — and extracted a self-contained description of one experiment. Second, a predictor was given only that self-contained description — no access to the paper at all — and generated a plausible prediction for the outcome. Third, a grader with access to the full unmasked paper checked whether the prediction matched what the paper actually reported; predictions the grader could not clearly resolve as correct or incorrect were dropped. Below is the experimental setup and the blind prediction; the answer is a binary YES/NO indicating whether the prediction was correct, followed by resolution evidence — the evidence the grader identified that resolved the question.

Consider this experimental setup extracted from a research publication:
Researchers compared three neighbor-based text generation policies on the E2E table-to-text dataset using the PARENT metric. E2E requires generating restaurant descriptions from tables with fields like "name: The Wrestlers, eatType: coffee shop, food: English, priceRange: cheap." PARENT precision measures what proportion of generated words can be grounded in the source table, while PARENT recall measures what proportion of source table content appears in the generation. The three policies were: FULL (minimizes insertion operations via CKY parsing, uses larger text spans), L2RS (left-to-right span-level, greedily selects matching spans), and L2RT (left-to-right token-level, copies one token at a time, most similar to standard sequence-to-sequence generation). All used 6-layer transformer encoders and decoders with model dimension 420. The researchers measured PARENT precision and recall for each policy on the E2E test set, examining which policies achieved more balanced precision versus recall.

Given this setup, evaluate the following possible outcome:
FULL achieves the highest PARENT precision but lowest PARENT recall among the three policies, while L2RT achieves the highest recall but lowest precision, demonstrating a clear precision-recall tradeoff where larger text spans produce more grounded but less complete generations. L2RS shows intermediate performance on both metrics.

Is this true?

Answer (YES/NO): NO